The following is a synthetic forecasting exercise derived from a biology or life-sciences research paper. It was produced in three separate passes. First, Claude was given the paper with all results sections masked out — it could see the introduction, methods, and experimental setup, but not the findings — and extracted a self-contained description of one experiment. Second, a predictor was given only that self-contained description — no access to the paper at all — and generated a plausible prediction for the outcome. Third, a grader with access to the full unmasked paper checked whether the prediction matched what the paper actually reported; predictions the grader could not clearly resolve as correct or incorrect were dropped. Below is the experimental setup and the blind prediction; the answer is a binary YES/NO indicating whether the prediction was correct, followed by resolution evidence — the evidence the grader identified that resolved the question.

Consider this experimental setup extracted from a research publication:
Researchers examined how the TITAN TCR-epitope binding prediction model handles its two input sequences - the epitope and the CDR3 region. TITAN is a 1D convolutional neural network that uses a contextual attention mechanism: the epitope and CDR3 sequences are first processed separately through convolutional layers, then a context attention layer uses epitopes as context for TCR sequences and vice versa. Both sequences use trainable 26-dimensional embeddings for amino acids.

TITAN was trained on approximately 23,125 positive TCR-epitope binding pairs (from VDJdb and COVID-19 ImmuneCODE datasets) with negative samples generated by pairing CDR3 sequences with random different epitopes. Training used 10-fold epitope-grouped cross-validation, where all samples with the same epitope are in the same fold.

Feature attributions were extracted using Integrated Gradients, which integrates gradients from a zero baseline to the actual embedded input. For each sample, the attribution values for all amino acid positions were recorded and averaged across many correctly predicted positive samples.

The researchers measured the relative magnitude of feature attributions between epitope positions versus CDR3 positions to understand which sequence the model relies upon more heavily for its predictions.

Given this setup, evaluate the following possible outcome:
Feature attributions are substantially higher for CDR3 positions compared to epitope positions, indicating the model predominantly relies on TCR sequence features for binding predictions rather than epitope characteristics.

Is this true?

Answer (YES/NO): NO